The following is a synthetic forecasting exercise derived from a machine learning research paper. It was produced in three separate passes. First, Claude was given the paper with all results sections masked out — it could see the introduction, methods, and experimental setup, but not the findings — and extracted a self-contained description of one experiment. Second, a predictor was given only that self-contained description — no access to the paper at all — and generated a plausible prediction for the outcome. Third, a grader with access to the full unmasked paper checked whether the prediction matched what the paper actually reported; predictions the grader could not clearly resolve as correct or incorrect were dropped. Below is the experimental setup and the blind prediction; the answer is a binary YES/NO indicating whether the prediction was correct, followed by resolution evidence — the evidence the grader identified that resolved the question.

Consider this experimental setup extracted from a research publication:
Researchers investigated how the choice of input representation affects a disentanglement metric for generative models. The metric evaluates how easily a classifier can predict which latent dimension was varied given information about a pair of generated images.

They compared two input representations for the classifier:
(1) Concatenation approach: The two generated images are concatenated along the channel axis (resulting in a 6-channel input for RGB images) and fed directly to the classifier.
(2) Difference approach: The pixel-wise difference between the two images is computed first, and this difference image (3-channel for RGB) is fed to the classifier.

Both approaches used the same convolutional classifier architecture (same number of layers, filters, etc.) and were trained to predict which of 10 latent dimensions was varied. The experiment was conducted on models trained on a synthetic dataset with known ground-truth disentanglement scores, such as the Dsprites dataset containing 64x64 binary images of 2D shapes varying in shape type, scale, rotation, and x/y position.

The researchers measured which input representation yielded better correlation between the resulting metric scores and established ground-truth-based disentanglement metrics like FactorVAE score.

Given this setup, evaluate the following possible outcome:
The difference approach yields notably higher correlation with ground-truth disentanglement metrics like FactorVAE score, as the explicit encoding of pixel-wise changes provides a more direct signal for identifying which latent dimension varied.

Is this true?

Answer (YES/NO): YES